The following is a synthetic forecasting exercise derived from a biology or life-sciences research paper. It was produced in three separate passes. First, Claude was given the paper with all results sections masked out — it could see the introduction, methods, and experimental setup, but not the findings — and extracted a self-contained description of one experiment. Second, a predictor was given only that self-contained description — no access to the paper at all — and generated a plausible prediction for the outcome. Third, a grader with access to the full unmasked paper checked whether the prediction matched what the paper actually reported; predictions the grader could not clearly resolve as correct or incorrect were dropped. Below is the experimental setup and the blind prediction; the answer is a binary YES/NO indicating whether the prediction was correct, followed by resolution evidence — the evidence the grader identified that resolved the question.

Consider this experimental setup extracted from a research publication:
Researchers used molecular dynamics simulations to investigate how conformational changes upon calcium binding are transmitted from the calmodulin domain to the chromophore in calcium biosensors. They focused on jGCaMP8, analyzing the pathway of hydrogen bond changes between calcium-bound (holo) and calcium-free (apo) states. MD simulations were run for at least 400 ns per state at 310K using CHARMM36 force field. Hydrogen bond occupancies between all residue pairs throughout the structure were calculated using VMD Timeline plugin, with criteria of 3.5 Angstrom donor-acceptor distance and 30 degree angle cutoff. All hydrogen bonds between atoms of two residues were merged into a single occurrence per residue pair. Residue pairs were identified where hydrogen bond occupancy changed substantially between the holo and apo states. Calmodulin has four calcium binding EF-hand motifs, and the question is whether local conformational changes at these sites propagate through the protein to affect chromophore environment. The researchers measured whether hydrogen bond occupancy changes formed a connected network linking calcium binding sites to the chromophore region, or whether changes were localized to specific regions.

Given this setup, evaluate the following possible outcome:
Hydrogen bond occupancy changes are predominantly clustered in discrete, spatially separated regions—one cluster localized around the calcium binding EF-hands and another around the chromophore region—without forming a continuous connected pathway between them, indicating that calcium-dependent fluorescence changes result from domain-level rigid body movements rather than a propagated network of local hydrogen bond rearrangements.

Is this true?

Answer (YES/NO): NO